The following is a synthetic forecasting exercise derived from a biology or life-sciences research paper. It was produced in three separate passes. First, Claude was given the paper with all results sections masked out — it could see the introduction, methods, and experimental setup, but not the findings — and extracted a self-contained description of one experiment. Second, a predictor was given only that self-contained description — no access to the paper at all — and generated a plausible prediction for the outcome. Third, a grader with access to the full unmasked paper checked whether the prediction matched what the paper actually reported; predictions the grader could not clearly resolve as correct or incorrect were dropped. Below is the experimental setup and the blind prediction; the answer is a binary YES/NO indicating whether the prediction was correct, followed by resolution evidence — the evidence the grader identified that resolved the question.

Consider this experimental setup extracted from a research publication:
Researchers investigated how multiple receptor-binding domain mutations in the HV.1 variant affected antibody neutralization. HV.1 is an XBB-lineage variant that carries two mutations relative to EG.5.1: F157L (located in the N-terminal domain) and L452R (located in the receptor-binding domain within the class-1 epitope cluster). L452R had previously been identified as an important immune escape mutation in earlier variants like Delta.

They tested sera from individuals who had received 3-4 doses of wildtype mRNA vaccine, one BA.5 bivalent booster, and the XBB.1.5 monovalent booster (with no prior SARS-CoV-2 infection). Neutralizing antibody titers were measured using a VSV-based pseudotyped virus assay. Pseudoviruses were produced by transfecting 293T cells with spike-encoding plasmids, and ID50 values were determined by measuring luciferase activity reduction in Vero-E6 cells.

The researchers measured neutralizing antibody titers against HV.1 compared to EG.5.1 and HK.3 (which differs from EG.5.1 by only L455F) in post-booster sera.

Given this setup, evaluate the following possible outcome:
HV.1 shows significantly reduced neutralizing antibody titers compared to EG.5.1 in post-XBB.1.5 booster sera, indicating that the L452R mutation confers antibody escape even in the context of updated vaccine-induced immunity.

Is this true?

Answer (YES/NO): YES